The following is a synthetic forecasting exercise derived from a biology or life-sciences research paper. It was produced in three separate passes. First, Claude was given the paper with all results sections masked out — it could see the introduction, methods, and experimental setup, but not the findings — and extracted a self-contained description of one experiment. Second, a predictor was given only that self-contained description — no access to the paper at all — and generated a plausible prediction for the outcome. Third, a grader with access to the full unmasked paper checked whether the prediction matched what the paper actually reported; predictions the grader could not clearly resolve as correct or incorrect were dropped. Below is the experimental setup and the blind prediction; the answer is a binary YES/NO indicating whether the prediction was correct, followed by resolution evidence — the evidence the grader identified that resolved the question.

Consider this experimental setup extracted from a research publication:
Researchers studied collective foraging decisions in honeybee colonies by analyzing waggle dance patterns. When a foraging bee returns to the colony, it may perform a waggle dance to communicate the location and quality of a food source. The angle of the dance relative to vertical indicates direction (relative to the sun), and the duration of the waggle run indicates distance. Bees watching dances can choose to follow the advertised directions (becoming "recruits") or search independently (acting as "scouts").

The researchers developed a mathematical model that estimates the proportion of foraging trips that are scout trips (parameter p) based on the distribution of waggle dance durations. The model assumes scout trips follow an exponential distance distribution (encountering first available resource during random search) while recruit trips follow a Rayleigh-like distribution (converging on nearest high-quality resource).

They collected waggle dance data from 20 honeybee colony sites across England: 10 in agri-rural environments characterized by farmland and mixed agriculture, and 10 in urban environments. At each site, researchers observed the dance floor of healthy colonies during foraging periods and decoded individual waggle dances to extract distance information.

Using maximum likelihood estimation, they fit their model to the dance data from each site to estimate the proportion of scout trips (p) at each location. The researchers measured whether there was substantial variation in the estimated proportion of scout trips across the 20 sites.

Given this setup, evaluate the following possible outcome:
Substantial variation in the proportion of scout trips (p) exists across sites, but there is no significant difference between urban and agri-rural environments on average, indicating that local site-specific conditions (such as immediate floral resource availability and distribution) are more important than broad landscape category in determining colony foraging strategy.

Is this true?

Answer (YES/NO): YES